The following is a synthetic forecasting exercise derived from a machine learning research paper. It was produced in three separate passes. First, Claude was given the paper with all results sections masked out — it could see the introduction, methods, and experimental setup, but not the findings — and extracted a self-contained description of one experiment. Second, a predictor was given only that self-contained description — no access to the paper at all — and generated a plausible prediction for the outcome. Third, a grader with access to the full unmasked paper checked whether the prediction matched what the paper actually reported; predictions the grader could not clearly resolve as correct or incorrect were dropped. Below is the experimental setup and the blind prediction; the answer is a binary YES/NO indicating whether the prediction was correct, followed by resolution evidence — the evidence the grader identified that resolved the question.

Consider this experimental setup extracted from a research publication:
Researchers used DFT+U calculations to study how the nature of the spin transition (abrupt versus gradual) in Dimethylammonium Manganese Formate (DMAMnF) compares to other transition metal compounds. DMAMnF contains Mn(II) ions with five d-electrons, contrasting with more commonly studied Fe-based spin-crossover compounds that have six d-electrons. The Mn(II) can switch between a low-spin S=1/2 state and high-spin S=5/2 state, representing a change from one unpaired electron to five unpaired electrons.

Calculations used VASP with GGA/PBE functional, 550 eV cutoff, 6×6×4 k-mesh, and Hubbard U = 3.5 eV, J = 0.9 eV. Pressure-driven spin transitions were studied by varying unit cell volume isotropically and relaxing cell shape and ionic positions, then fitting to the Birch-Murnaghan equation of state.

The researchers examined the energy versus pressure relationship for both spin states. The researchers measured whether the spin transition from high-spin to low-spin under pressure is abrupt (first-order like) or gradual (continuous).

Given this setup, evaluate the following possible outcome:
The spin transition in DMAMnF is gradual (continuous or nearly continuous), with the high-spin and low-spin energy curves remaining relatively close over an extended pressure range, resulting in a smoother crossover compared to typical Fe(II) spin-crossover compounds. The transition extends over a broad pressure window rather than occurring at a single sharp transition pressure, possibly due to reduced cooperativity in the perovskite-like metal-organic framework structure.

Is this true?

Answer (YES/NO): NO